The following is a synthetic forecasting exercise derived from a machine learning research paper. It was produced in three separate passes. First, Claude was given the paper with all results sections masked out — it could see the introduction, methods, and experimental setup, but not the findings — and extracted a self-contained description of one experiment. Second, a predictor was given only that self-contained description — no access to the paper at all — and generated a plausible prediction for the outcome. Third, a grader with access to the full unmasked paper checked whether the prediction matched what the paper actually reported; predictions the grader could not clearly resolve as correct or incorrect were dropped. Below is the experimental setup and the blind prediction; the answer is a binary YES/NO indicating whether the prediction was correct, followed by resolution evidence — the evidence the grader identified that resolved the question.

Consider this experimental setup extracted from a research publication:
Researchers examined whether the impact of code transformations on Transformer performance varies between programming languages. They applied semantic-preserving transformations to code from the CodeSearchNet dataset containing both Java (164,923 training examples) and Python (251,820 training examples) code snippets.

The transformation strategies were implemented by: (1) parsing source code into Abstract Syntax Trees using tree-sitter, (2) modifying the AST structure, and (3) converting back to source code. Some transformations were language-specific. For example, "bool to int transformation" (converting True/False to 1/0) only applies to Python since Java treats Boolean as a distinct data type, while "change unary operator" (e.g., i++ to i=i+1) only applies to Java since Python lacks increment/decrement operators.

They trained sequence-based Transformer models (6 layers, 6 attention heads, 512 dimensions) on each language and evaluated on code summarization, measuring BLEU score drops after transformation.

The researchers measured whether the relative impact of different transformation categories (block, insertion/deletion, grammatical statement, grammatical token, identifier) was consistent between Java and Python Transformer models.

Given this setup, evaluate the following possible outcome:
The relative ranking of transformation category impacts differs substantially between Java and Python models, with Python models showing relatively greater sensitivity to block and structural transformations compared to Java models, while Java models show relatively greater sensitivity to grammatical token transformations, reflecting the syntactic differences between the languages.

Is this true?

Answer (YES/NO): NO